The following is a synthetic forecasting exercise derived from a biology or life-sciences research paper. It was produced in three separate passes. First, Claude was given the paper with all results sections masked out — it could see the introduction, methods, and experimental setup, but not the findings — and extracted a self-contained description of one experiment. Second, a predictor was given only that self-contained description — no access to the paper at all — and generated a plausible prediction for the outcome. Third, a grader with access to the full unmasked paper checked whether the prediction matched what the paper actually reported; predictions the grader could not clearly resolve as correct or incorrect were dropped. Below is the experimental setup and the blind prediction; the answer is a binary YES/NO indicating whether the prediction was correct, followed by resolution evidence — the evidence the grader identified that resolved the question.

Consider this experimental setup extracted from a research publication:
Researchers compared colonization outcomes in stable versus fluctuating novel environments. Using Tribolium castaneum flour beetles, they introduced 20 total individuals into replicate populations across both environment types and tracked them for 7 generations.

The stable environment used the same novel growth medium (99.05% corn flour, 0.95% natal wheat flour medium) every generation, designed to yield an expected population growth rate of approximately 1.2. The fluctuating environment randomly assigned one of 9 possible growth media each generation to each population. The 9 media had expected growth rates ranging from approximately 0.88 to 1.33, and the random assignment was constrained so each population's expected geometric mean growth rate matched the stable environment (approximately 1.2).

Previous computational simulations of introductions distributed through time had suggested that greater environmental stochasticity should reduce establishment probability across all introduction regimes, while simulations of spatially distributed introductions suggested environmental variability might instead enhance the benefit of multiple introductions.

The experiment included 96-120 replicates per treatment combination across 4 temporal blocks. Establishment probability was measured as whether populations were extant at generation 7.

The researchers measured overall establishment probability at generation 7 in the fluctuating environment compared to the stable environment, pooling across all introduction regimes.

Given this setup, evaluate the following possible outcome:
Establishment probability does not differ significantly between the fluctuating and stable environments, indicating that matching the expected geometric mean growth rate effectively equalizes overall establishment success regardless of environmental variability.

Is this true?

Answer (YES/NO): YES